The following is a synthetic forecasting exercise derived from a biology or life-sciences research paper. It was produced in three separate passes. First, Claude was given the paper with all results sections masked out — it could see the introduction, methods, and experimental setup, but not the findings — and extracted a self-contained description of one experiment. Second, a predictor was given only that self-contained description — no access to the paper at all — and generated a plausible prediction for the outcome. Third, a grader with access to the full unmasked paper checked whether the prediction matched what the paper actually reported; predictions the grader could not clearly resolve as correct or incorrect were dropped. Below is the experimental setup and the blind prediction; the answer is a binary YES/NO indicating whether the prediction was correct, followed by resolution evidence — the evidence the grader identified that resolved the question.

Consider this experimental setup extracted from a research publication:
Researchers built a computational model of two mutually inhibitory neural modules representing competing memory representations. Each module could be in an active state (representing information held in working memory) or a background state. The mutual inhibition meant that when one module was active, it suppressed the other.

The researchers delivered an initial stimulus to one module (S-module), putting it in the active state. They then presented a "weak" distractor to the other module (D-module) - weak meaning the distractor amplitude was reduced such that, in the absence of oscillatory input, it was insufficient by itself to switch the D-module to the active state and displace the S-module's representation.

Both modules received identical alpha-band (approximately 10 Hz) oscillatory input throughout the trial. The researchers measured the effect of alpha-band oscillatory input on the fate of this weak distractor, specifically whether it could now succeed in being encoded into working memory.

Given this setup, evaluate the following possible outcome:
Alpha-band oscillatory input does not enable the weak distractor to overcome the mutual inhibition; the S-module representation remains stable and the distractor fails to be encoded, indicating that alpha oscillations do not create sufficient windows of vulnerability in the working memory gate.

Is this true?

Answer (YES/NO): NO